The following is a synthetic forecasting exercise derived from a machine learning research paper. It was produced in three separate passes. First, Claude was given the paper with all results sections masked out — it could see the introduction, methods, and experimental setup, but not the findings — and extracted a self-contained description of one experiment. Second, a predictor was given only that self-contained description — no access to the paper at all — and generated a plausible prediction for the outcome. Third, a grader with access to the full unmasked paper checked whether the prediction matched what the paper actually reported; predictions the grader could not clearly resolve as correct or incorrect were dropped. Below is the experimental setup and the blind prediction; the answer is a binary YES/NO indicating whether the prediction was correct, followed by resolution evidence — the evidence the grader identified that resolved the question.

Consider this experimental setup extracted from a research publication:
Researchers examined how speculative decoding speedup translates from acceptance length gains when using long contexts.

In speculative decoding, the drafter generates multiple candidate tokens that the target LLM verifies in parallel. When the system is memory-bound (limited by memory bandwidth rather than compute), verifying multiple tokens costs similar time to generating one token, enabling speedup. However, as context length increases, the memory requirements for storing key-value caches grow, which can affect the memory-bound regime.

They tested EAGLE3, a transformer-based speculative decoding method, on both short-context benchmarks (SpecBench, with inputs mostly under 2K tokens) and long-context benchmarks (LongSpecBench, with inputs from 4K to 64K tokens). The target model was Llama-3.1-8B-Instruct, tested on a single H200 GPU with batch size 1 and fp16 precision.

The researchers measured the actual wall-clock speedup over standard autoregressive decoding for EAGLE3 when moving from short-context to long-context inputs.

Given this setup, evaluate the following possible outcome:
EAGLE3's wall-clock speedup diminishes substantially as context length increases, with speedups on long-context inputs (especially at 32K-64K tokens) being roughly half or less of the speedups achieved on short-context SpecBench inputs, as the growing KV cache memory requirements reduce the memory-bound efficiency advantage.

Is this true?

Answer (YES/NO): NO